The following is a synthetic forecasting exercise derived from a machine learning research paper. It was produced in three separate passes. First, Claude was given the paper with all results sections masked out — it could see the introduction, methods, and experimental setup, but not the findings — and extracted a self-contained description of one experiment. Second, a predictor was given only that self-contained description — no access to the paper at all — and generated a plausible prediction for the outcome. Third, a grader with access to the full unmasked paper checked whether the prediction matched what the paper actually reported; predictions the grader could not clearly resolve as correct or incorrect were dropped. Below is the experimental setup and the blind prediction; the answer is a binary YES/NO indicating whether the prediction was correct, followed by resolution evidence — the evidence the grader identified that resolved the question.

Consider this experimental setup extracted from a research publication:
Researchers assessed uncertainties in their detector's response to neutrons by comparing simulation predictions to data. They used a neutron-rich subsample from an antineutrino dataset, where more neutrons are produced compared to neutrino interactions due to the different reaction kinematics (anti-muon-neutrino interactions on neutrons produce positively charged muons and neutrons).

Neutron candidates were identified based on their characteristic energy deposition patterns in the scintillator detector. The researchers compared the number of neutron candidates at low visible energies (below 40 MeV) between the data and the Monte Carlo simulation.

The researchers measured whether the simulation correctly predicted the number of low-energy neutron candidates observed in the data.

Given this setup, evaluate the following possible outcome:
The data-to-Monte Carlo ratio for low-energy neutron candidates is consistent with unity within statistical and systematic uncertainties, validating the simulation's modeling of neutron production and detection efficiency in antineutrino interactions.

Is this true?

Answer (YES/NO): NO